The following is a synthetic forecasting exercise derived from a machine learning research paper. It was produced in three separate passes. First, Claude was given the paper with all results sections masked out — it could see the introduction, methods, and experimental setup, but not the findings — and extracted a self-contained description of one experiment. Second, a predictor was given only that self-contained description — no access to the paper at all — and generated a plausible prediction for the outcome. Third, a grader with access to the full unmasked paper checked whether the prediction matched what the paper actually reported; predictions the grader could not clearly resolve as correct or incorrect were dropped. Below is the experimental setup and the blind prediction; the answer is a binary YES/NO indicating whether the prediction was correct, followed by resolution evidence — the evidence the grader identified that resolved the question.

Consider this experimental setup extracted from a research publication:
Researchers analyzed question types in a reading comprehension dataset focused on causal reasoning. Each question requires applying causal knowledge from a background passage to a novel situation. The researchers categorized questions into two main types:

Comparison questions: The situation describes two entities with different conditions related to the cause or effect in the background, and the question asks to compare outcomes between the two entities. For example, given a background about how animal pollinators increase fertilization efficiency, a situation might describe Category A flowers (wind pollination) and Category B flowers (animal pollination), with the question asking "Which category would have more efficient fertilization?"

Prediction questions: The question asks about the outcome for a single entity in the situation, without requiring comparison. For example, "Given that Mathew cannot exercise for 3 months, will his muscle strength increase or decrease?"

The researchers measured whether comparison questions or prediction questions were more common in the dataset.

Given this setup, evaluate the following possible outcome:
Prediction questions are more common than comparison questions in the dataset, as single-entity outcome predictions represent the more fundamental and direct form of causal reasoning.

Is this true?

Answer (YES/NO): NO